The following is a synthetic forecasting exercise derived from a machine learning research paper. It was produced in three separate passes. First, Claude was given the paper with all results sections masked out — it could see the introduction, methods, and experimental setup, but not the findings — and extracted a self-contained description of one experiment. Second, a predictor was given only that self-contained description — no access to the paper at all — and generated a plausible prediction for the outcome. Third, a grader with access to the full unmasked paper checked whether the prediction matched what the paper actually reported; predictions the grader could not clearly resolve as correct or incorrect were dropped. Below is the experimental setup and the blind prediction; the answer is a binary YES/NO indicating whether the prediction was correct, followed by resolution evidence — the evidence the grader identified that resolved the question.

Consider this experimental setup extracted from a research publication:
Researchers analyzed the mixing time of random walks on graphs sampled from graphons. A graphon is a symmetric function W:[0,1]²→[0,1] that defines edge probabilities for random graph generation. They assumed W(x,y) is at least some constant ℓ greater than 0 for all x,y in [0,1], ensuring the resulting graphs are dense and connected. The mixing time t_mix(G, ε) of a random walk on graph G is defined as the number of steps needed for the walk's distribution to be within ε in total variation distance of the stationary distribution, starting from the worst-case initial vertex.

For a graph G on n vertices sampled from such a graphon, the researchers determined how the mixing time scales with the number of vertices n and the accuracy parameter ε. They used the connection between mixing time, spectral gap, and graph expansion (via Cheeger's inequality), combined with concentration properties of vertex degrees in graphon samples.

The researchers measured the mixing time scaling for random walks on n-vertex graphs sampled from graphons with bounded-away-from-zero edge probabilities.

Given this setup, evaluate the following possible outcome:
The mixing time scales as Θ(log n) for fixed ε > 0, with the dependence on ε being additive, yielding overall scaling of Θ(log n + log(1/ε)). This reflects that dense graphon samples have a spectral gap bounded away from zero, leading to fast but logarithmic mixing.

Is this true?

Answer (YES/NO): NO